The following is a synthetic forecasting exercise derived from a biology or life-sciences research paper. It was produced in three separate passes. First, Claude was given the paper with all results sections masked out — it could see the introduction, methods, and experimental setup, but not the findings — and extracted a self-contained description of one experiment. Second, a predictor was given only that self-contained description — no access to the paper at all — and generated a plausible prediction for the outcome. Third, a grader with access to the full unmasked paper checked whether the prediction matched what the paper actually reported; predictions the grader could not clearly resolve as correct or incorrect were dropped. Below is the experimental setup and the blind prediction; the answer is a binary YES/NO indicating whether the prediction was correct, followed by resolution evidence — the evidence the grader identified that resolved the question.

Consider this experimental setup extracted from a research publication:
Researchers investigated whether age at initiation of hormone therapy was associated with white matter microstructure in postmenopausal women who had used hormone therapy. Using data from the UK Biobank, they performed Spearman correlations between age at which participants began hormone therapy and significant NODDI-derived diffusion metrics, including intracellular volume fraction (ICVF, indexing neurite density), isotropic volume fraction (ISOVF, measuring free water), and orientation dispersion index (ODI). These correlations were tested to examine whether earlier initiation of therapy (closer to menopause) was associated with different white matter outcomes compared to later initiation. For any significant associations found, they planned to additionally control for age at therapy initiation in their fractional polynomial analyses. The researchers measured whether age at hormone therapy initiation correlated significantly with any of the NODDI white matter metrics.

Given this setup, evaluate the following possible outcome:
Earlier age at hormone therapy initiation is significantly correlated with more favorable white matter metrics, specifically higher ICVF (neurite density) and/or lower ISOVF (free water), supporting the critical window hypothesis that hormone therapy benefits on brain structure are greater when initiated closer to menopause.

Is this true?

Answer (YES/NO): NO